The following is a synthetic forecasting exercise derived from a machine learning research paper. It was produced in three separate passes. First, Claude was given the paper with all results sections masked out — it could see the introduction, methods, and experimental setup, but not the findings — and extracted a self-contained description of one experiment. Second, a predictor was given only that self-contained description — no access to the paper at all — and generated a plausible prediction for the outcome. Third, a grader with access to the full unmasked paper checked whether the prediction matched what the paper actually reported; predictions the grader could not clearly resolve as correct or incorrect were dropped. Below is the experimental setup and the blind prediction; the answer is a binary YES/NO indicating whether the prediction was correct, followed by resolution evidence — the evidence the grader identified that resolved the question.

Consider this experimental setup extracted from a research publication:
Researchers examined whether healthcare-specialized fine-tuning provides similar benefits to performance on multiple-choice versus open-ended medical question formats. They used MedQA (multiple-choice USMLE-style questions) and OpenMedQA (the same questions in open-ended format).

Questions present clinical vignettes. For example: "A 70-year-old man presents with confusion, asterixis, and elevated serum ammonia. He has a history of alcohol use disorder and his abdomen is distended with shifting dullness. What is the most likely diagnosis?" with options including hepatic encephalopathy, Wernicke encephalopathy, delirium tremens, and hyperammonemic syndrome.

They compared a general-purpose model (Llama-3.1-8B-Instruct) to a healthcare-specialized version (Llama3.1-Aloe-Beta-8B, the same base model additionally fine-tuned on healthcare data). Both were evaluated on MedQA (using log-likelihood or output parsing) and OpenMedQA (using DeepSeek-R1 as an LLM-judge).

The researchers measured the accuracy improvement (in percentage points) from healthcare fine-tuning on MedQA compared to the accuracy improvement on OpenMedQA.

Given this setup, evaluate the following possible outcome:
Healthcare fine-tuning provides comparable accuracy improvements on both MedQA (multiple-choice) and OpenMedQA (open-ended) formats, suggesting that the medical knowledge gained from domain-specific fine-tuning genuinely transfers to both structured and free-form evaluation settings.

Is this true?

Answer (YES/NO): NO